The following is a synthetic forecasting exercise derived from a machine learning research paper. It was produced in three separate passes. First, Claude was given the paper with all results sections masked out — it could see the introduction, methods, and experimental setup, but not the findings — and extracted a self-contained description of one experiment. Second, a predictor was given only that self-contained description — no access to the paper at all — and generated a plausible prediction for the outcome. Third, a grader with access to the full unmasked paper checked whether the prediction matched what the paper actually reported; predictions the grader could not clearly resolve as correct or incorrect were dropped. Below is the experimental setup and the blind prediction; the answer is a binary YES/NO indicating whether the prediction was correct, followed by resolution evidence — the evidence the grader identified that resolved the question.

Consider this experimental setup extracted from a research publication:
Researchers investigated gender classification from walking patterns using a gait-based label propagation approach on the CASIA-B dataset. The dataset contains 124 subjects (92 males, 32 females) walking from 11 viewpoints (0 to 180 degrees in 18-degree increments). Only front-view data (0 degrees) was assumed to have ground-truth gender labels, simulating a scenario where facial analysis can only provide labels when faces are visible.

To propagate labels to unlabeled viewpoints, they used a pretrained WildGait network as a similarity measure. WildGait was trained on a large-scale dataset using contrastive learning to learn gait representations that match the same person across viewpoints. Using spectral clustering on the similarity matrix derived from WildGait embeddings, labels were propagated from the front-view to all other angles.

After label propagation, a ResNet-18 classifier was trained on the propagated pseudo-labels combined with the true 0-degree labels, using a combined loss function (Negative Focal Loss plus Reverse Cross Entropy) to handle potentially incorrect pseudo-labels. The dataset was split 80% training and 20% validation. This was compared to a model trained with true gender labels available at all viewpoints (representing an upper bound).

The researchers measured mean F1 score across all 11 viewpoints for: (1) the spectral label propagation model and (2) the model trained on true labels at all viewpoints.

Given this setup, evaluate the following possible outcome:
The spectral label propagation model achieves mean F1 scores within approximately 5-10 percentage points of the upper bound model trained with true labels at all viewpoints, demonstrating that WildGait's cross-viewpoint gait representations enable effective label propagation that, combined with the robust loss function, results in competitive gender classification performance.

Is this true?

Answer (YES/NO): YES